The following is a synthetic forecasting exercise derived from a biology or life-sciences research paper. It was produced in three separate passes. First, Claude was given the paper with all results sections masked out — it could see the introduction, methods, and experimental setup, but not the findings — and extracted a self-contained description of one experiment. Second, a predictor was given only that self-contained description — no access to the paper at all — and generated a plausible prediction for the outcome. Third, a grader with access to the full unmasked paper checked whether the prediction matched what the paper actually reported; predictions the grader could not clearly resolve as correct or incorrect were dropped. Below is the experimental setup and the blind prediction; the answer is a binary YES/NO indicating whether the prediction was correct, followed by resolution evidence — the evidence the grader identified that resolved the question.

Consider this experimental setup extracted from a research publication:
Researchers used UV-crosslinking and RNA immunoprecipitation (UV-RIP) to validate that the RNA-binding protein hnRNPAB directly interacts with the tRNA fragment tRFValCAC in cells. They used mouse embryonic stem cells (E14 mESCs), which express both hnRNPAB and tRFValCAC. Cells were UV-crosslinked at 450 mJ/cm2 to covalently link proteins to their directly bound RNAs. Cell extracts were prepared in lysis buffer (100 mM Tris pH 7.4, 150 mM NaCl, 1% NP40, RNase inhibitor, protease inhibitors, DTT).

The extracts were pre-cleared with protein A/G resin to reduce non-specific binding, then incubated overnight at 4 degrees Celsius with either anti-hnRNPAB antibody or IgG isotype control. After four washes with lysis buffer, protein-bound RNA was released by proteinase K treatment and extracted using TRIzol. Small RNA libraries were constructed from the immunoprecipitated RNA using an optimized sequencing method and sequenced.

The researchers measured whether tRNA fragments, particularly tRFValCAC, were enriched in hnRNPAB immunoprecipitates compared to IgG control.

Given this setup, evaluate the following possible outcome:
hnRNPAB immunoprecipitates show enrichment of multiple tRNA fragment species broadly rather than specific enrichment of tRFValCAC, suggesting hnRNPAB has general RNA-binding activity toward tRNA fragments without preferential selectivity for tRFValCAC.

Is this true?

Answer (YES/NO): NO